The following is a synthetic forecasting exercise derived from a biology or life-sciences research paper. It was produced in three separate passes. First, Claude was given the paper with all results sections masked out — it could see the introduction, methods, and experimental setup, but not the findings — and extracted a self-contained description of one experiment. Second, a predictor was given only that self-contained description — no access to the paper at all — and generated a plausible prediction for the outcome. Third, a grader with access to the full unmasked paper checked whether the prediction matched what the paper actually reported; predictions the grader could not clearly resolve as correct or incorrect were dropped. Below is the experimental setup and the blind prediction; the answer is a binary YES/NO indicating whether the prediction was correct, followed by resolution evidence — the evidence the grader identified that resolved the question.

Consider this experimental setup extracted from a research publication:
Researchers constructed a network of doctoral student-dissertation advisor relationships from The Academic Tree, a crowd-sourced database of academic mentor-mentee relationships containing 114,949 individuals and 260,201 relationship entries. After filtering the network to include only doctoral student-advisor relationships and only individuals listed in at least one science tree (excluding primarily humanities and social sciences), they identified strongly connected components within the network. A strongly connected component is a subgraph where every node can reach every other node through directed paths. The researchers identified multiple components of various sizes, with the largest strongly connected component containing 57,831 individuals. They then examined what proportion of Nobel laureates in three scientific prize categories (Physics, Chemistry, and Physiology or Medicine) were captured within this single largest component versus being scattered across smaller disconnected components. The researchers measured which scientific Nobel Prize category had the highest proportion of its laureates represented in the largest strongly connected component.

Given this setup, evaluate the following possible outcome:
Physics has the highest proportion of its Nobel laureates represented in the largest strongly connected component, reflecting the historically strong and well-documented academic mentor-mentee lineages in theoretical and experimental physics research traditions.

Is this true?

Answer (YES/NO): NO